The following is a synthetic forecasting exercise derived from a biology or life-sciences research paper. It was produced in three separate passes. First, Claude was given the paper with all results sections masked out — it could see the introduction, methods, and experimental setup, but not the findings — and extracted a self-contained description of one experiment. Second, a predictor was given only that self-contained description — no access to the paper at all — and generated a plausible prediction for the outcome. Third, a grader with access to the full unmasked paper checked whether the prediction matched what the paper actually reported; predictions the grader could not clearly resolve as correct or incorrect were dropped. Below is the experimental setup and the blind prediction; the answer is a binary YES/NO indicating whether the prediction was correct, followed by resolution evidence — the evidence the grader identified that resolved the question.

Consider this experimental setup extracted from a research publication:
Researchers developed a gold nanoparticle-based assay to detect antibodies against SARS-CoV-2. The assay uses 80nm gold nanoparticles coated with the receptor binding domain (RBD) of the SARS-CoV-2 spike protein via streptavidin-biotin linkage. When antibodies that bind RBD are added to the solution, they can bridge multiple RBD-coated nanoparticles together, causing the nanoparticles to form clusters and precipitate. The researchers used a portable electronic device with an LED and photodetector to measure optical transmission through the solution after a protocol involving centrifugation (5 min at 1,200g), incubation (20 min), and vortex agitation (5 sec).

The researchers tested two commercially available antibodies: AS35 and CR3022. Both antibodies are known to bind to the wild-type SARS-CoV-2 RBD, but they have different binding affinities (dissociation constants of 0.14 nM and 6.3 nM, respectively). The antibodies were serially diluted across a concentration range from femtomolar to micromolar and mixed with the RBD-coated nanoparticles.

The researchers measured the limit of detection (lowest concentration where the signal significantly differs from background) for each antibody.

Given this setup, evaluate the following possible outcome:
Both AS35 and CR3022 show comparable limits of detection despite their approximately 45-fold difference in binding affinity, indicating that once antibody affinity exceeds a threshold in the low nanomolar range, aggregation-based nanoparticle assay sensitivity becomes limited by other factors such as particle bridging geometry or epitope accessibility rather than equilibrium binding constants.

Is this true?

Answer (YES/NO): YES